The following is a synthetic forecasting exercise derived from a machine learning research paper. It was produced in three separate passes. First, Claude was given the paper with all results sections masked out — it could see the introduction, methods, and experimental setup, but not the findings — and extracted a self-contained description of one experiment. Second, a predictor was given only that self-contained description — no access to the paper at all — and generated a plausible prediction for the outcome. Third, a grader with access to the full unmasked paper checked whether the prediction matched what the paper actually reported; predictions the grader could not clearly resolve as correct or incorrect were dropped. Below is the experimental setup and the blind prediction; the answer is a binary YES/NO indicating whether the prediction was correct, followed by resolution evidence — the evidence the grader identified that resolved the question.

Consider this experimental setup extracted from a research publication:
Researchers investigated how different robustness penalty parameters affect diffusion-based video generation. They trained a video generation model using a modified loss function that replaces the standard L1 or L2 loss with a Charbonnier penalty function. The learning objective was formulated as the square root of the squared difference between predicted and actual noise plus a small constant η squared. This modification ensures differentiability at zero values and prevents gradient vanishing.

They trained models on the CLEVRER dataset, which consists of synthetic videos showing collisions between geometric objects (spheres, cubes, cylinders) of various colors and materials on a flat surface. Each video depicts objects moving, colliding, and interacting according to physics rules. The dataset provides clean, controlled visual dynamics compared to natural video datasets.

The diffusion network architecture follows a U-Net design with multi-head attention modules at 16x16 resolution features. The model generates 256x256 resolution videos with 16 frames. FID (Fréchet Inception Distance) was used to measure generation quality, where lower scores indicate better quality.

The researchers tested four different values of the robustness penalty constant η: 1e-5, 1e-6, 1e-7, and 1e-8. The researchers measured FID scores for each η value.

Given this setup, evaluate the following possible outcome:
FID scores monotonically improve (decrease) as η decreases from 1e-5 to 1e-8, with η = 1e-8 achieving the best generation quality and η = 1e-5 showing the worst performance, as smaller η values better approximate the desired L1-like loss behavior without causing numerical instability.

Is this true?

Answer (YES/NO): YES